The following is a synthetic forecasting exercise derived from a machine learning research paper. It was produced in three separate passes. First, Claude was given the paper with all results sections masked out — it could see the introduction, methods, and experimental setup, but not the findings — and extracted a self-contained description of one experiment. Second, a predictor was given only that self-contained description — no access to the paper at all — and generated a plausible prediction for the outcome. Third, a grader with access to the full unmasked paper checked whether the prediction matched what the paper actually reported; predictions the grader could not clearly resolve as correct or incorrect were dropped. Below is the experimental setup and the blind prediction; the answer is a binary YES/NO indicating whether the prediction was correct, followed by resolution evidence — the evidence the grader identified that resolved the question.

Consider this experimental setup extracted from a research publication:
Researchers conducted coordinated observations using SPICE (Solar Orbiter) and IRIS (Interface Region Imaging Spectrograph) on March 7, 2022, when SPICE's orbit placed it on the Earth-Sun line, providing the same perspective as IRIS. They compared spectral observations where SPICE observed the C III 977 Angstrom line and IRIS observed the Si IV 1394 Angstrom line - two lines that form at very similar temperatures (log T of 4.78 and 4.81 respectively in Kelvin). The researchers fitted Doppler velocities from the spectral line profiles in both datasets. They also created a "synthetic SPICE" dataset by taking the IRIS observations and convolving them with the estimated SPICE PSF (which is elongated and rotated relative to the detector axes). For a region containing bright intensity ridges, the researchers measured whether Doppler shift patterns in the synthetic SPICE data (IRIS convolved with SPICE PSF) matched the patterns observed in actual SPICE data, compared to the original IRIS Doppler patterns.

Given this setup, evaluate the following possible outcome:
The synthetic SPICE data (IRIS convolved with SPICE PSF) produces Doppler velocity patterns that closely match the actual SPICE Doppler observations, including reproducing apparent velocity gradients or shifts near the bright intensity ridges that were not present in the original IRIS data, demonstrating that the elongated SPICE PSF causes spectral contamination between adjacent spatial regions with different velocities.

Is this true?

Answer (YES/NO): YES